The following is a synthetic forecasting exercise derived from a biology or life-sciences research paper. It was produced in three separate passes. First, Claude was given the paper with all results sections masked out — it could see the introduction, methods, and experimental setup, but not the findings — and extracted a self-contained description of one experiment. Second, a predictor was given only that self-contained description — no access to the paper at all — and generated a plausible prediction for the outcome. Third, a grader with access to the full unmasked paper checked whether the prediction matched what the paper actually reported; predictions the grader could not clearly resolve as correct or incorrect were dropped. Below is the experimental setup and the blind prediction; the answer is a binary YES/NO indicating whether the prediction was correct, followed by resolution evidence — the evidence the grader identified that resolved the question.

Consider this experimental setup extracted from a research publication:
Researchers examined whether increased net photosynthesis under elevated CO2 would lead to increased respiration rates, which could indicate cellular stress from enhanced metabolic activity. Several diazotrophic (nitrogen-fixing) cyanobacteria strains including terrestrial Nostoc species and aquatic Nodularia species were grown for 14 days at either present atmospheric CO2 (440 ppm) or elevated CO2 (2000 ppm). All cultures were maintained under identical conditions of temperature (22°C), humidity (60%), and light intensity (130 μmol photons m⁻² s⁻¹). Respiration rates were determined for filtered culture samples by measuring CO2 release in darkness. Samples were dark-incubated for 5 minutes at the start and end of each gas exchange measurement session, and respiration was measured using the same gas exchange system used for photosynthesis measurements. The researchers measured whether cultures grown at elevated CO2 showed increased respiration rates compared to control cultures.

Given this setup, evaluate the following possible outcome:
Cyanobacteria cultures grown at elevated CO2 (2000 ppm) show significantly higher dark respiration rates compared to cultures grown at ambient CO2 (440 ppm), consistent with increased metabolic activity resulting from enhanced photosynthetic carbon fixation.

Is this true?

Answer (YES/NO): NO